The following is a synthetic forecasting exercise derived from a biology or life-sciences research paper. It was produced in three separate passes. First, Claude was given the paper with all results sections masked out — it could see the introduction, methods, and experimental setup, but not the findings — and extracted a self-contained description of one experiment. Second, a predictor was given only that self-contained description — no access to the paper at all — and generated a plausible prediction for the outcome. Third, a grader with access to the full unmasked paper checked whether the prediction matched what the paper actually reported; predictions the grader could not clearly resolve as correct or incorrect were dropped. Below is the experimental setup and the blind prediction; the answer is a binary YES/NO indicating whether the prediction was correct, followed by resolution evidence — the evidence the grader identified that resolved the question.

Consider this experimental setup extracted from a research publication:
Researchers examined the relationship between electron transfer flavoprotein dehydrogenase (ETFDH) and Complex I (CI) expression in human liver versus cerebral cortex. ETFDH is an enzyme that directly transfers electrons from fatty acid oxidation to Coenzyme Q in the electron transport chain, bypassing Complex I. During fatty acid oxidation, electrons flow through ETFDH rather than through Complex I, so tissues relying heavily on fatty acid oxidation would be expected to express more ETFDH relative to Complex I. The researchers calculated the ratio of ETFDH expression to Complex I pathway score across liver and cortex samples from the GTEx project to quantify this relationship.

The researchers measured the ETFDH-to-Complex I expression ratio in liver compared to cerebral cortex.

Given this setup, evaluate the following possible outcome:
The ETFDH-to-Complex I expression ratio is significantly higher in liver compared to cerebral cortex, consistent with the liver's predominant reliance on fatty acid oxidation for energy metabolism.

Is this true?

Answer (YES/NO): YES